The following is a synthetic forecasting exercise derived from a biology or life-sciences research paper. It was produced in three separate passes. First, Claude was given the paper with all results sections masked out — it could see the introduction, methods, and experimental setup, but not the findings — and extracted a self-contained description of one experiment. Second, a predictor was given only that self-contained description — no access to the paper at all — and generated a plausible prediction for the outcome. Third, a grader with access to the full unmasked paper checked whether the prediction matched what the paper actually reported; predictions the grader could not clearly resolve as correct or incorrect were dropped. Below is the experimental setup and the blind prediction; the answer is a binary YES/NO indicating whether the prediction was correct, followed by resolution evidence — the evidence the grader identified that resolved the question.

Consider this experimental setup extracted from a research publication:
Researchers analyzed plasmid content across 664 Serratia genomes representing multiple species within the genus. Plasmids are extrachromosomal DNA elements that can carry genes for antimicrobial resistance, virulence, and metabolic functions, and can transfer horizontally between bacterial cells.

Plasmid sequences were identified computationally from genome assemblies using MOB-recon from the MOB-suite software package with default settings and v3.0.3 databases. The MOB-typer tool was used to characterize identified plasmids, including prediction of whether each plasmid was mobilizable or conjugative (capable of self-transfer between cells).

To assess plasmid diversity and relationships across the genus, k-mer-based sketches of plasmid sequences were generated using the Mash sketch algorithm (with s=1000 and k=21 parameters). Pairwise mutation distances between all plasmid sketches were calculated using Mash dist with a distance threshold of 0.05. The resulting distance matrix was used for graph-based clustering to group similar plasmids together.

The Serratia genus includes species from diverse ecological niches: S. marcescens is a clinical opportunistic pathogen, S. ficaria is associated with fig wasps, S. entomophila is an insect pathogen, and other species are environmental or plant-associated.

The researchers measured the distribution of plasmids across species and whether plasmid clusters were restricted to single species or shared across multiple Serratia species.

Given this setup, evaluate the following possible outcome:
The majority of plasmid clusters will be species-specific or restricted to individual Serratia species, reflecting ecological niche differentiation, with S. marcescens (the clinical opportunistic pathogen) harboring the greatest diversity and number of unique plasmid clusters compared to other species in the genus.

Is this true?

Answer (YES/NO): YES